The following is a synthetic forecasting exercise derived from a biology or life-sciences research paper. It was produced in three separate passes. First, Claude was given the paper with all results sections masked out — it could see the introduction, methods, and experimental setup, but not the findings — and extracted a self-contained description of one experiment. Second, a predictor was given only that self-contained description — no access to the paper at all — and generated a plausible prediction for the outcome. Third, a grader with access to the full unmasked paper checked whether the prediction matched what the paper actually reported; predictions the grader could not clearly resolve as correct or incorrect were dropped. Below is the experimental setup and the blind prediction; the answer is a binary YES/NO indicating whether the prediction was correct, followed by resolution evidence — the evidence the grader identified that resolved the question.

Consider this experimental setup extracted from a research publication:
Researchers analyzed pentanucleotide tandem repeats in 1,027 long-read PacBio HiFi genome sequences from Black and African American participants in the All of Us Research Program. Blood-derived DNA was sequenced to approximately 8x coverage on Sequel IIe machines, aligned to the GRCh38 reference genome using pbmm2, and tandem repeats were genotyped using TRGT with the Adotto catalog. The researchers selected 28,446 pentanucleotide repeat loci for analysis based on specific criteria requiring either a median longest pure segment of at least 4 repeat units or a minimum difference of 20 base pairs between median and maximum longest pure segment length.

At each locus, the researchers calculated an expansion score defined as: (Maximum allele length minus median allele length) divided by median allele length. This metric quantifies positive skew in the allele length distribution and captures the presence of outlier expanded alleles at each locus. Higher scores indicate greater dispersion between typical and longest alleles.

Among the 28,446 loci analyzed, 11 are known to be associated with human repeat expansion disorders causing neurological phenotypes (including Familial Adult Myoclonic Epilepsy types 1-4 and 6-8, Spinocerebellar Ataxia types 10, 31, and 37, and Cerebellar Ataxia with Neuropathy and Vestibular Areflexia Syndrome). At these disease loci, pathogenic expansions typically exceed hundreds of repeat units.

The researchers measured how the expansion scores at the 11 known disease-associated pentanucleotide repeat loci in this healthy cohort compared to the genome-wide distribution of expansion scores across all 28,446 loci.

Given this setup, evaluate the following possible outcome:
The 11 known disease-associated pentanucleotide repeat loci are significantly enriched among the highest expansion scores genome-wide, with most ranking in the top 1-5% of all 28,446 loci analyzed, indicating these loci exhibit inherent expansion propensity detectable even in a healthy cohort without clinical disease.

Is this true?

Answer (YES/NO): YES